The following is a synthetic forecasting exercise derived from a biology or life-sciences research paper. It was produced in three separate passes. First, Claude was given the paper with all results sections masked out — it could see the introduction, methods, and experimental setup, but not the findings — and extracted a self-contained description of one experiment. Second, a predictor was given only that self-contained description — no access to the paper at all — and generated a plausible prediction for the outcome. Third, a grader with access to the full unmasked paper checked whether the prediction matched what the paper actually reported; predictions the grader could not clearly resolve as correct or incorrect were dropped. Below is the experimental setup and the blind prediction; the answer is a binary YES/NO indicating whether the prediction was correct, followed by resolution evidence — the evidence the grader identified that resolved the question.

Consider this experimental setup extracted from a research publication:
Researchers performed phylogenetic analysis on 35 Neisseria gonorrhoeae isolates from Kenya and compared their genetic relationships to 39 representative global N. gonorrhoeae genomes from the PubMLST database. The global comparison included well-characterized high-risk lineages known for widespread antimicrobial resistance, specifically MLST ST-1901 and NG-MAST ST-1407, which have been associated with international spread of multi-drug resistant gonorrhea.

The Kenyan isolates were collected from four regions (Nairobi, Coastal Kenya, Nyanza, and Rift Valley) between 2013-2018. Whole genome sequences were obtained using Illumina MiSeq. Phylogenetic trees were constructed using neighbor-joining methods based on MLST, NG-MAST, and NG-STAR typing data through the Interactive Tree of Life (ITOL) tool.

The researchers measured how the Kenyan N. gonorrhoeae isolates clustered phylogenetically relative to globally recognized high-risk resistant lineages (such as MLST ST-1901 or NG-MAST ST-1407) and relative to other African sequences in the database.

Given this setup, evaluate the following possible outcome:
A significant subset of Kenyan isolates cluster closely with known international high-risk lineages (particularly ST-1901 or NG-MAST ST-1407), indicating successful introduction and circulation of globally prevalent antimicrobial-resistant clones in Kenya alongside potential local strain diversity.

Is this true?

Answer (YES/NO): NO